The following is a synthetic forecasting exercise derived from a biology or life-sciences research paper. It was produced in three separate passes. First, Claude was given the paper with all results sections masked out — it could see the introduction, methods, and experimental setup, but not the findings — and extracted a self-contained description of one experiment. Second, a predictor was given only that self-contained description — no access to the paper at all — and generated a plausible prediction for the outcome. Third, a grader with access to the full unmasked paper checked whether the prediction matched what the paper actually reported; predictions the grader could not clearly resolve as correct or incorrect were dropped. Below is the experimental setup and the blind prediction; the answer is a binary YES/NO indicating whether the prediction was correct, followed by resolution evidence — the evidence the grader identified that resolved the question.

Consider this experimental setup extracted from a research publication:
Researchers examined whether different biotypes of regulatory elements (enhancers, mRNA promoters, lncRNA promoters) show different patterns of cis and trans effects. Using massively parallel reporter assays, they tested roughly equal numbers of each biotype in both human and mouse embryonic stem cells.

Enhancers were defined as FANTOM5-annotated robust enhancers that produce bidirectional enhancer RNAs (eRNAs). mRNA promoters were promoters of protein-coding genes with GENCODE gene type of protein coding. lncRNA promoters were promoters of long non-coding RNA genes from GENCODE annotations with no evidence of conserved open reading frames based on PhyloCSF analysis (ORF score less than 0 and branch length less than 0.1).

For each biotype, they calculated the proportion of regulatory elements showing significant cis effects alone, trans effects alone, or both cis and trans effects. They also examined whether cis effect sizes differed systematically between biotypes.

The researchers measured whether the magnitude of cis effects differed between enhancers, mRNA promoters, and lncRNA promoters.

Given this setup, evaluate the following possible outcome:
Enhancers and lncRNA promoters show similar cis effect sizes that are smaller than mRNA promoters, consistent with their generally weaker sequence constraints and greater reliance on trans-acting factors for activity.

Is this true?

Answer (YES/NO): NO